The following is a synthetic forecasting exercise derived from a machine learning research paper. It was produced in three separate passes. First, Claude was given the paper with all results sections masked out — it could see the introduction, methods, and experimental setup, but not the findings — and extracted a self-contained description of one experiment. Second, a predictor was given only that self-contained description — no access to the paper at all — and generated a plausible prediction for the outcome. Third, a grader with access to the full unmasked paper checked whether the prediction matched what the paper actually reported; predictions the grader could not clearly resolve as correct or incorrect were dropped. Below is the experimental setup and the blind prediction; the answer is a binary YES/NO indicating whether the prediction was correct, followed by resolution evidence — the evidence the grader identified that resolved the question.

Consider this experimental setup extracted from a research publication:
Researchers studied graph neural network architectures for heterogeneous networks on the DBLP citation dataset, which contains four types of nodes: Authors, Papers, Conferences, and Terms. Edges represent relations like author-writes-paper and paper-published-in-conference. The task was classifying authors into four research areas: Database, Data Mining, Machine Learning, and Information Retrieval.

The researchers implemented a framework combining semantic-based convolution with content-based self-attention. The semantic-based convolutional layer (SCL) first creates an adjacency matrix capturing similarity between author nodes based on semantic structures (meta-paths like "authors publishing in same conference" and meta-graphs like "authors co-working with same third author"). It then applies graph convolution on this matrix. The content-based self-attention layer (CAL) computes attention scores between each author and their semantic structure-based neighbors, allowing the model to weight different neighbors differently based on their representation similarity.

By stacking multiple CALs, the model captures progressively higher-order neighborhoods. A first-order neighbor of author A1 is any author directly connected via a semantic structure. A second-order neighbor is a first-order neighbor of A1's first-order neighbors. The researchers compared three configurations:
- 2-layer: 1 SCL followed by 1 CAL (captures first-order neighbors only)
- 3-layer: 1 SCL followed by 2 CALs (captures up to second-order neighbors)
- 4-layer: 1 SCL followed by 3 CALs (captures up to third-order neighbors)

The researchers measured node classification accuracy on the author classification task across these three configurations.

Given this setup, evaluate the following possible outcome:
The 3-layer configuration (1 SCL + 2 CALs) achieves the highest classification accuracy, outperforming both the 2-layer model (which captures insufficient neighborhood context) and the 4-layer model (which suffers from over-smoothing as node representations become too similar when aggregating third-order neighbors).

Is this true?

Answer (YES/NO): NO